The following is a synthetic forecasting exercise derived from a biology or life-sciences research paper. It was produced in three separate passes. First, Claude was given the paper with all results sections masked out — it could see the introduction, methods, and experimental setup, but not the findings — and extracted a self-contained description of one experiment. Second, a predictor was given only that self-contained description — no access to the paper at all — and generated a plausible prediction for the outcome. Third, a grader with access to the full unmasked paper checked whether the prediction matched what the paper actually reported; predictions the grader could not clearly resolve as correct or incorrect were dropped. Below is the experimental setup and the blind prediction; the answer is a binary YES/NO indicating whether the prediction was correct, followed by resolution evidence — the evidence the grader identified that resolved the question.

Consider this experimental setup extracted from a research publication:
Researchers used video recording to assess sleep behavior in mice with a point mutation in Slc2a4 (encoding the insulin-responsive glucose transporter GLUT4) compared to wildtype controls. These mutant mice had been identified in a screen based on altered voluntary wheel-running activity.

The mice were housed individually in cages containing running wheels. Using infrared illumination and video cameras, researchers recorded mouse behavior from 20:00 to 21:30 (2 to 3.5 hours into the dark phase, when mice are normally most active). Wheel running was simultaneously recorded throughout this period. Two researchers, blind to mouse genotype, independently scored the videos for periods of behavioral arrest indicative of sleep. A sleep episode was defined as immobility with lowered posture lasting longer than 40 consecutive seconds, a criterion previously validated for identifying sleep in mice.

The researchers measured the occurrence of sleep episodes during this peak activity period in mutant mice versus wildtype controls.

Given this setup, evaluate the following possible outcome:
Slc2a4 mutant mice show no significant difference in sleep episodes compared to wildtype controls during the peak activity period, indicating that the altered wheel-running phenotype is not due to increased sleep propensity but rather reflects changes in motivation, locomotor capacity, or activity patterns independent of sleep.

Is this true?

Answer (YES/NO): NO